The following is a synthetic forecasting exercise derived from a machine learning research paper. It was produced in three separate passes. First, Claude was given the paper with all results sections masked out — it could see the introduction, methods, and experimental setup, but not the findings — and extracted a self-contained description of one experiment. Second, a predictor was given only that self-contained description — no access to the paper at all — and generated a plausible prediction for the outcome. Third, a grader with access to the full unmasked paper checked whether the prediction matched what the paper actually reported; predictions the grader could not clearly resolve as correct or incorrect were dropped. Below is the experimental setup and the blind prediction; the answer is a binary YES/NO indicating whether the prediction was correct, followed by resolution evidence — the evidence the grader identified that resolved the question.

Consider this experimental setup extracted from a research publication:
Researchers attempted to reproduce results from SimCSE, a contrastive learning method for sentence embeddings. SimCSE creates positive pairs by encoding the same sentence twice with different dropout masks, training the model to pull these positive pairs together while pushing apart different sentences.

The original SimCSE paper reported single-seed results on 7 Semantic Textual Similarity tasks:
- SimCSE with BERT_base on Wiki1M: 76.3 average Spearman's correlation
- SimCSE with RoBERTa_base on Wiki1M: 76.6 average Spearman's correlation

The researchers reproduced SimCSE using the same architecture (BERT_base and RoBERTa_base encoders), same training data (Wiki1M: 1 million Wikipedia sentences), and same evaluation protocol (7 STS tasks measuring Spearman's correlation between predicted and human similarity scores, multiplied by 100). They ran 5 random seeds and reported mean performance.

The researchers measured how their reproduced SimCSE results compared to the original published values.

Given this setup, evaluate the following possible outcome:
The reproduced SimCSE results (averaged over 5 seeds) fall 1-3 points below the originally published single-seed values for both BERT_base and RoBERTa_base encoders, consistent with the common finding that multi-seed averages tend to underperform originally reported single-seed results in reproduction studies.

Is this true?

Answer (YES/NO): NO